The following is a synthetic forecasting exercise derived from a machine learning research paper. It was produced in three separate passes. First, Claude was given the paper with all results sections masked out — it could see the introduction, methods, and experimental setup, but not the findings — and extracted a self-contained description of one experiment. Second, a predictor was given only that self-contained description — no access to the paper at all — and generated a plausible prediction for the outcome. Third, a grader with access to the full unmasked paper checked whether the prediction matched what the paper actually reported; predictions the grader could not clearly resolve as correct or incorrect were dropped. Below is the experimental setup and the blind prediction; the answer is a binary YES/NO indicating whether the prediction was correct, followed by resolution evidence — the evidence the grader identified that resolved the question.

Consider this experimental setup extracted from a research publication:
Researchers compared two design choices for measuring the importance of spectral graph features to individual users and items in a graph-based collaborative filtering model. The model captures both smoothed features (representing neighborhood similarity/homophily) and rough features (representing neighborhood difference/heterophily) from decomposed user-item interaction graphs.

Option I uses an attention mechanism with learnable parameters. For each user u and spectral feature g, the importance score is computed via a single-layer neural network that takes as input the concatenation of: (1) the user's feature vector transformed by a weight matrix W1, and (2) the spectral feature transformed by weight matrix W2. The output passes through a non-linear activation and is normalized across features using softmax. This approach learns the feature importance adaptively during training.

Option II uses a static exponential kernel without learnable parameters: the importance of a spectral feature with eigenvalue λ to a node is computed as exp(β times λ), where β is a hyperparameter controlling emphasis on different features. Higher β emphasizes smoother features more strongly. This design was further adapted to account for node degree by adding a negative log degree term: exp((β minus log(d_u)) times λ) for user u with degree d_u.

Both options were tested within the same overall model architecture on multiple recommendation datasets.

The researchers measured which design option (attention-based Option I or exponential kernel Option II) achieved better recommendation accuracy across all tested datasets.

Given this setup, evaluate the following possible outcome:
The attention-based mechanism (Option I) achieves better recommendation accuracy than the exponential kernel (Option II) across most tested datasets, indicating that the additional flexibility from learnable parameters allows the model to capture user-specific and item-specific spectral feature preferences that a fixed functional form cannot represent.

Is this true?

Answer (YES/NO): NO